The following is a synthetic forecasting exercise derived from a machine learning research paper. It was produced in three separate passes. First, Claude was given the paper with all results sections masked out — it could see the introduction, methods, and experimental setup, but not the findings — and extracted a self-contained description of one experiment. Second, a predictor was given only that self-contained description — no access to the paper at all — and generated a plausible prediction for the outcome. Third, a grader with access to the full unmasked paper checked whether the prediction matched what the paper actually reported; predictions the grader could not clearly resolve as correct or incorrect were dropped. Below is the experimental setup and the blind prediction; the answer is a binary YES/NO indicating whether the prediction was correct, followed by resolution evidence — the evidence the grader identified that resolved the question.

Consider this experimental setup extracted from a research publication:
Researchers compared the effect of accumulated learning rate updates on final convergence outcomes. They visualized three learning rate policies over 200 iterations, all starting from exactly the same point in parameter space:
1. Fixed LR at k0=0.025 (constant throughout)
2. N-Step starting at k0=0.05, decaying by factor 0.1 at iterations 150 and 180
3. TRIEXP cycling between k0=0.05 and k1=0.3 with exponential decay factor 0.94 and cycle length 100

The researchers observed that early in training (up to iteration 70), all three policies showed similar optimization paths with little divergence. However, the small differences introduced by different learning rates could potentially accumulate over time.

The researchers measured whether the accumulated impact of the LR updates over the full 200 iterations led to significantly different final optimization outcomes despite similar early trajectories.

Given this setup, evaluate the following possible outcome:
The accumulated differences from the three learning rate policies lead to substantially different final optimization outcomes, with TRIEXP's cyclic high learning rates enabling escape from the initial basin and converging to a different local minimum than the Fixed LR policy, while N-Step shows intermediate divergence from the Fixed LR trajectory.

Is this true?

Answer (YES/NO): NO